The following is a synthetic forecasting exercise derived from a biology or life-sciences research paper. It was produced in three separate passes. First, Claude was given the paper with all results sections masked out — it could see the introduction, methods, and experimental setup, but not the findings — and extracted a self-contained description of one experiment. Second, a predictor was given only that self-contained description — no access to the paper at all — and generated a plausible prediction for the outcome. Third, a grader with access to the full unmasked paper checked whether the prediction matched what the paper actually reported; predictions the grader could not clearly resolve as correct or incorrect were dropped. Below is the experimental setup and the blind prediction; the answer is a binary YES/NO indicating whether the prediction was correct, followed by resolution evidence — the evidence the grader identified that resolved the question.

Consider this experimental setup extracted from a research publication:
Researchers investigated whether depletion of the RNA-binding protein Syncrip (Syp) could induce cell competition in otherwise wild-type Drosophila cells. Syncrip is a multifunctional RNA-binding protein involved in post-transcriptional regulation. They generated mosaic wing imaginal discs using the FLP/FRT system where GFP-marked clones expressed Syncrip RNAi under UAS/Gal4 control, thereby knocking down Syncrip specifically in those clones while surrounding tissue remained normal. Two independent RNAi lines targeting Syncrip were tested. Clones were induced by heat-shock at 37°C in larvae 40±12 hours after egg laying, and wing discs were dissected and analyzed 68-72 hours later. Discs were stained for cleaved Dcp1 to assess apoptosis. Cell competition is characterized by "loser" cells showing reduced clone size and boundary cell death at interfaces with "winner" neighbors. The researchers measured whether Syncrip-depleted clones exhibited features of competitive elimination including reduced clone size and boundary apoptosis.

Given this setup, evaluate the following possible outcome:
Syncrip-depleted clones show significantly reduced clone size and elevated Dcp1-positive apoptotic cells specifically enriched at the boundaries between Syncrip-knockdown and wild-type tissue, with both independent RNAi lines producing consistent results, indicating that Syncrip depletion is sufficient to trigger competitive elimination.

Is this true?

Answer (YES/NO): YES